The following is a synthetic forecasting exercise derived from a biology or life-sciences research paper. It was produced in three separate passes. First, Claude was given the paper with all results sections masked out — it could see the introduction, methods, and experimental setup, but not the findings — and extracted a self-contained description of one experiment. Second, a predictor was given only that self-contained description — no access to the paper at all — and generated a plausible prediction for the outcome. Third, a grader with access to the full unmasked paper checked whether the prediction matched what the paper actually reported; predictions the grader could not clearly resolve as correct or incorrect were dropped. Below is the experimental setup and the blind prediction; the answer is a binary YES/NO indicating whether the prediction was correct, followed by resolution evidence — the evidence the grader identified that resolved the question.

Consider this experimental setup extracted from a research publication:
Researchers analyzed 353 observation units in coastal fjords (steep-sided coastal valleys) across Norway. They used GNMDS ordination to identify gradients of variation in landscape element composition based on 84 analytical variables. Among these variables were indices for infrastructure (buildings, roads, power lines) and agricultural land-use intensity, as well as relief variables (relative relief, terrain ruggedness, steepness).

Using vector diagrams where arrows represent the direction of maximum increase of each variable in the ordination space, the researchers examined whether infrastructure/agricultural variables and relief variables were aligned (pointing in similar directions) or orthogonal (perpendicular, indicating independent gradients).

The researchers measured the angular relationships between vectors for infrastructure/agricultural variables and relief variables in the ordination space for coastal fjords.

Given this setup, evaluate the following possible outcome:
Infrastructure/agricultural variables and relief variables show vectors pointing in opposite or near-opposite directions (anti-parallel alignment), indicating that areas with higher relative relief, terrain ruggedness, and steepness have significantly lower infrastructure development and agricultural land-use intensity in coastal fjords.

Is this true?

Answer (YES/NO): NO